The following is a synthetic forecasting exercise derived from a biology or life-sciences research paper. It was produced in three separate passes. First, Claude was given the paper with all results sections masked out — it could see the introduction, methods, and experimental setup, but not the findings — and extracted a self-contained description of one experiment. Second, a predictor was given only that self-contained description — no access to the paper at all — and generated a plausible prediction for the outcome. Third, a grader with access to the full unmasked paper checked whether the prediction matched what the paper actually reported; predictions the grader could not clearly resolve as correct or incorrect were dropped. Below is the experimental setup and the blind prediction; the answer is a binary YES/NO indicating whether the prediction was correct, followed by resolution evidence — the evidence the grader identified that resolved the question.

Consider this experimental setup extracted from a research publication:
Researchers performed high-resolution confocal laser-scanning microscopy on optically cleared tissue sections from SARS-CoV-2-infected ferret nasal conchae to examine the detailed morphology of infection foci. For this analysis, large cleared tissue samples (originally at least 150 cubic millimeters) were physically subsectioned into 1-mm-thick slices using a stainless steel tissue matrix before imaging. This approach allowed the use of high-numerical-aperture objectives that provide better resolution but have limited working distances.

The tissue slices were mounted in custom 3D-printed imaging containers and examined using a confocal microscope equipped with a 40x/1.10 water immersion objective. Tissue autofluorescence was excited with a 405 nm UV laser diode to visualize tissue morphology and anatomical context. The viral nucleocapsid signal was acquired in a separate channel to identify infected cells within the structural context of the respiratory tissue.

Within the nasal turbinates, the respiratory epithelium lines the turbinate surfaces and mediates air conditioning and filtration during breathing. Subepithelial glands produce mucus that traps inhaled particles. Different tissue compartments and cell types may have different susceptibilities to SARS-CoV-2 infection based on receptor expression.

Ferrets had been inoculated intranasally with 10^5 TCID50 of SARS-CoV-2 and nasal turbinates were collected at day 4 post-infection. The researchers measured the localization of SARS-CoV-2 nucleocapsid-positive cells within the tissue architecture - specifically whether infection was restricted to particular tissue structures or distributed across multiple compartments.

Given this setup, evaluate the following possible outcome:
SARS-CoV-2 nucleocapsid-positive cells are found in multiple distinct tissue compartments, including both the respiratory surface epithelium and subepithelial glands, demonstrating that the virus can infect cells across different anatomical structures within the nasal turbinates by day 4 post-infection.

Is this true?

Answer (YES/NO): NO